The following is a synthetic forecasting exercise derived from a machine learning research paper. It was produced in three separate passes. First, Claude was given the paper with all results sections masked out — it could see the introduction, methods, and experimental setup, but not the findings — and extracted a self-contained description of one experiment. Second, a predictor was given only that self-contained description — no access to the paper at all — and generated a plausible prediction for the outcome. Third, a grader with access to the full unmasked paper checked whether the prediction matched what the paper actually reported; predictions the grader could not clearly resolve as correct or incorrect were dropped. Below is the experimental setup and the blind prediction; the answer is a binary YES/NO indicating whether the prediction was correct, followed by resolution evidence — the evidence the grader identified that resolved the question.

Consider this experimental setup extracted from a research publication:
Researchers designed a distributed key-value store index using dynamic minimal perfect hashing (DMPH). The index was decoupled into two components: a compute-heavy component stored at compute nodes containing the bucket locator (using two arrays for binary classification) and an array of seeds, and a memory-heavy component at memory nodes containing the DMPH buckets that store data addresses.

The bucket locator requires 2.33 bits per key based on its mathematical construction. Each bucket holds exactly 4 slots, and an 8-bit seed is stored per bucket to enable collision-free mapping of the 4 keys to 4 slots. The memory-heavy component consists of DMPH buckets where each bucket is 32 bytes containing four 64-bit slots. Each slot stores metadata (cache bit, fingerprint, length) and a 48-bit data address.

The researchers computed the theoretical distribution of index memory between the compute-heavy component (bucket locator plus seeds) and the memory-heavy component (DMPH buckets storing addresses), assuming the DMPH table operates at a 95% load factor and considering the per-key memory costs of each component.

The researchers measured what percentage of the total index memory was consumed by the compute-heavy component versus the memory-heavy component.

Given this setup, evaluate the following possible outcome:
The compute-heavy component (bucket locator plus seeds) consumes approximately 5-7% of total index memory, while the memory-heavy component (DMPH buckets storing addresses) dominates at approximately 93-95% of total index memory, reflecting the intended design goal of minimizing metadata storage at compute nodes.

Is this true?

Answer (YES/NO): YES